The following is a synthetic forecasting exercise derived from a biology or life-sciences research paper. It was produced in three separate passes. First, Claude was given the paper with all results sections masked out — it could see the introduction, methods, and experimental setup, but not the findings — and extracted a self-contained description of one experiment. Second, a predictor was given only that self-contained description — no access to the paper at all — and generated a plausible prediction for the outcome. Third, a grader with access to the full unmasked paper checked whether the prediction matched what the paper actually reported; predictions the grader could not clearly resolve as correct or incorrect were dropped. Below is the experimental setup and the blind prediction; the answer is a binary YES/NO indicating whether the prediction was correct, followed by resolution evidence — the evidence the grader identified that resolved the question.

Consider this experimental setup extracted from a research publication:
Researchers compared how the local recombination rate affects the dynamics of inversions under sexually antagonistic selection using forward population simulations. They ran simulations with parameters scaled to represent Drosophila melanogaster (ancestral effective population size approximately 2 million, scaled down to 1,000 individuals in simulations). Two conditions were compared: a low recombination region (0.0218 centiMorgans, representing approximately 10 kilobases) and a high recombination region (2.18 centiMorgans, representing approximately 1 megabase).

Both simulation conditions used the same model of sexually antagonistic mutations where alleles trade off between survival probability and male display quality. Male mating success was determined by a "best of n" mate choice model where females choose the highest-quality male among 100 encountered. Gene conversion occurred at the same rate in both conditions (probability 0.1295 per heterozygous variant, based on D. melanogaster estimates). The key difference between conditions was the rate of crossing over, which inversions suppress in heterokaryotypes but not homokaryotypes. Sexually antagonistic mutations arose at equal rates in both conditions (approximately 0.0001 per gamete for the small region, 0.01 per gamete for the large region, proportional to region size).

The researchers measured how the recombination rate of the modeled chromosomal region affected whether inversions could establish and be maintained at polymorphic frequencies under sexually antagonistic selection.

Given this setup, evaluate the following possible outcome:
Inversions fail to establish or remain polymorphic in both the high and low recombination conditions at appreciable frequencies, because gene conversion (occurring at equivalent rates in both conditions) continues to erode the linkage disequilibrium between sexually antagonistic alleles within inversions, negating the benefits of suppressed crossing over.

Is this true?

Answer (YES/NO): NO